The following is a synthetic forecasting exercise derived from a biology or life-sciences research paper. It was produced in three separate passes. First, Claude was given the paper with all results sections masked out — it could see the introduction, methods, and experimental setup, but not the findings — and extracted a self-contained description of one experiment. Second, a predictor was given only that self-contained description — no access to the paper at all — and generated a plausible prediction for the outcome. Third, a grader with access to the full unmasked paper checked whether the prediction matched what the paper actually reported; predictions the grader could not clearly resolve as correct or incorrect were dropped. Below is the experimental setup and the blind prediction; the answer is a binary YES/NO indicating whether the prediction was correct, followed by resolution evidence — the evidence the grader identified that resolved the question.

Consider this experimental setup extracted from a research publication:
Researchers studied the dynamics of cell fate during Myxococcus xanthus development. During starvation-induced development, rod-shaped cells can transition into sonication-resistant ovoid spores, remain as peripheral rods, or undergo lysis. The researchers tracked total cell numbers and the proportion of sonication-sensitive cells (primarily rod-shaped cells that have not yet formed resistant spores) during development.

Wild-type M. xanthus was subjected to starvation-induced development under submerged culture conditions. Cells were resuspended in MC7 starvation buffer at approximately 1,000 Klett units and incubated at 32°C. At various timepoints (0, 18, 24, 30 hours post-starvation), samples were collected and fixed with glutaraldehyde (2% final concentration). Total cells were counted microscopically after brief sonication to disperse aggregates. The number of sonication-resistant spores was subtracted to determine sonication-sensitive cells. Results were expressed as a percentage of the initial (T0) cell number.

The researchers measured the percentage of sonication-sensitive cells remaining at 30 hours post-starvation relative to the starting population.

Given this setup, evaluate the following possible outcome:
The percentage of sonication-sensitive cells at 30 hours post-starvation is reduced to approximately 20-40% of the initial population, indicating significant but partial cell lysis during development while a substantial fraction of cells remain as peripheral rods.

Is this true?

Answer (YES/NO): NO